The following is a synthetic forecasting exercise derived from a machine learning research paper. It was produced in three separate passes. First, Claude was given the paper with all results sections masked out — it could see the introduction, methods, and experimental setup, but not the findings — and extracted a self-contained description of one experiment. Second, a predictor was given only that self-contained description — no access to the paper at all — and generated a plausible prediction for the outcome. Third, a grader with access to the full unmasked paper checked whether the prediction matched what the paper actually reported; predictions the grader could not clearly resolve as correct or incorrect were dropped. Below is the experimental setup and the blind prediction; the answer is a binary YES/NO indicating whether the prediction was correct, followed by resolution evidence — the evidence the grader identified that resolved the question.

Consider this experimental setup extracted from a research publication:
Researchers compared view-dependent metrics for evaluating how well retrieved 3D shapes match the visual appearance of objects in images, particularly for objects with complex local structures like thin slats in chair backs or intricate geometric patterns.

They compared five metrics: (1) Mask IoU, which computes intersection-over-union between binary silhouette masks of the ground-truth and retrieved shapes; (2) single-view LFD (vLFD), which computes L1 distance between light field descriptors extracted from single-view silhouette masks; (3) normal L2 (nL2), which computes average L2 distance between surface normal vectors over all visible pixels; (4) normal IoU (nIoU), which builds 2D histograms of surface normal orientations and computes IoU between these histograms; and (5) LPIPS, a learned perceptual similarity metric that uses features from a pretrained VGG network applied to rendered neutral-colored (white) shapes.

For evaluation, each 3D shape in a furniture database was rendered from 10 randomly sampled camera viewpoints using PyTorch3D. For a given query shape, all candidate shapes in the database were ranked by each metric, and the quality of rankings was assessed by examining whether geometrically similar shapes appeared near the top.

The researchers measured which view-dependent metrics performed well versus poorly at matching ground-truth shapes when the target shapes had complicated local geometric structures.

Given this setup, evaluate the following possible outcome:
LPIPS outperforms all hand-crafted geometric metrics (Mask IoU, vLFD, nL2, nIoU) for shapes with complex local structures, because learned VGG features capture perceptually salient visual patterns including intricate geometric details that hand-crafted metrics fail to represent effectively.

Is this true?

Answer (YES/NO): YES